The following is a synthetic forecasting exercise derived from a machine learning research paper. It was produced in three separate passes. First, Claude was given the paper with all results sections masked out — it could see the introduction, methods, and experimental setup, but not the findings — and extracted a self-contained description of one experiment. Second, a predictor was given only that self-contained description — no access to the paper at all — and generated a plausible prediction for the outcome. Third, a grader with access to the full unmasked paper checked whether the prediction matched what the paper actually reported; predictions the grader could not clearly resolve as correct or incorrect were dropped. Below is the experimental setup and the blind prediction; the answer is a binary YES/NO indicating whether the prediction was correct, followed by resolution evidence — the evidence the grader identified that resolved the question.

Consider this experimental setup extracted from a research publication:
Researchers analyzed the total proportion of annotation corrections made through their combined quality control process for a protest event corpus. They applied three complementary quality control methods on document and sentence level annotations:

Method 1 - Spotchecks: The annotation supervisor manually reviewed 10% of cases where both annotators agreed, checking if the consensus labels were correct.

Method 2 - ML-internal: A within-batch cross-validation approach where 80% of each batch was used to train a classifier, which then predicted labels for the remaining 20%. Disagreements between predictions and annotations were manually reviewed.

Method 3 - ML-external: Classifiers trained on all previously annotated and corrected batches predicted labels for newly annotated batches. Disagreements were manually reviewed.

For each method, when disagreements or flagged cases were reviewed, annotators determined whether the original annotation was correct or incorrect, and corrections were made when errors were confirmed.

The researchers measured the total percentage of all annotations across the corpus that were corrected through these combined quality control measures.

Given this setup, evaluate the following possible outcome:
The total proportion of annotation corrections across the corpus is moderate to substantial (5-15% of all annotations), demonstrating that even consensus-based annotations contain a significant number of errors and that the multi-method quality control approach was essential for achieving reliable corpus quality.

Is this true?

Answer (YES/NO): YES